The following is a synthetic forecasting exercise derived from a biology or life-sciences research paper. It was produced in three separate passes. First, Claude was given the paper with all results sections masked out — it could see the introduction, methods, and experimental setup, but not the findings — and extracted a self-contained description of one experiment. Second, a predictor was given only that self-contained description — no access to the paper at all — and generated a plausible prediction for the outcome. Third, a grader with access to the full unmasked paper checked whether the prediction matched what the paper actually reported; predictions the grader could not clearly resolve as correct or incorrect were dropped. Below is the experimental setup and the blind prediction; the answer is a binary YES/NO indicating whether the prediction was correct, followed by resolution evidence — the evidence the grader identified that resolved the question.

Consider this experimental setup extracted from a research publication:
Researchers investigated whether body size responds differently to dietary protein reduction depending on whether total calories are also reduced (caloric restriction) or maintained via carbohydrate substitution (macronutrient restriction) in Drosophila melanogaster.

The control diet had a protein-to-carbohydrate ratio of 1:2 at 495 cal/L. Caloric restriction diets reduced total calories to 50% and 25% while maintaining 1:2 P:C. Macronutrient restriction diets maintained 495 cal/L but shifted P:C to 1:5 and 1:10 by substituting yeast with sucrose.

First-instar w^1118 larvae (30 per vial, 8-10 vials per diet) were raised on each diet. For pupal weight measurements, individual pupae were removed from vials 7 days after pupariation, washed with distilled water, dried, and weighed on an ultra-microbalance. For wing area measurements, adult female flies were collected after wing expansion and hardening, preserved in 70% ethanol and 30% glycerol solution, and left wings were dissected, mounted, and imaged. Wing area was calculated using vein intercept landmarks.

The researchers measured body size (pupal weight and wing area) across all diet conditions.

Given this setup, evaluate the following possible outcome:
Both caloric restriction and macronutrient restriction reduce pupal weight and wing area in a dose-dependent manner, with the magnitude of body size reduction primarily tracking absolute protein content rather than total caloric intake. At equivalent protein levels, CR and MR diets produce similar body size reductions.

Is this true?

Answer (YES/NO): NO